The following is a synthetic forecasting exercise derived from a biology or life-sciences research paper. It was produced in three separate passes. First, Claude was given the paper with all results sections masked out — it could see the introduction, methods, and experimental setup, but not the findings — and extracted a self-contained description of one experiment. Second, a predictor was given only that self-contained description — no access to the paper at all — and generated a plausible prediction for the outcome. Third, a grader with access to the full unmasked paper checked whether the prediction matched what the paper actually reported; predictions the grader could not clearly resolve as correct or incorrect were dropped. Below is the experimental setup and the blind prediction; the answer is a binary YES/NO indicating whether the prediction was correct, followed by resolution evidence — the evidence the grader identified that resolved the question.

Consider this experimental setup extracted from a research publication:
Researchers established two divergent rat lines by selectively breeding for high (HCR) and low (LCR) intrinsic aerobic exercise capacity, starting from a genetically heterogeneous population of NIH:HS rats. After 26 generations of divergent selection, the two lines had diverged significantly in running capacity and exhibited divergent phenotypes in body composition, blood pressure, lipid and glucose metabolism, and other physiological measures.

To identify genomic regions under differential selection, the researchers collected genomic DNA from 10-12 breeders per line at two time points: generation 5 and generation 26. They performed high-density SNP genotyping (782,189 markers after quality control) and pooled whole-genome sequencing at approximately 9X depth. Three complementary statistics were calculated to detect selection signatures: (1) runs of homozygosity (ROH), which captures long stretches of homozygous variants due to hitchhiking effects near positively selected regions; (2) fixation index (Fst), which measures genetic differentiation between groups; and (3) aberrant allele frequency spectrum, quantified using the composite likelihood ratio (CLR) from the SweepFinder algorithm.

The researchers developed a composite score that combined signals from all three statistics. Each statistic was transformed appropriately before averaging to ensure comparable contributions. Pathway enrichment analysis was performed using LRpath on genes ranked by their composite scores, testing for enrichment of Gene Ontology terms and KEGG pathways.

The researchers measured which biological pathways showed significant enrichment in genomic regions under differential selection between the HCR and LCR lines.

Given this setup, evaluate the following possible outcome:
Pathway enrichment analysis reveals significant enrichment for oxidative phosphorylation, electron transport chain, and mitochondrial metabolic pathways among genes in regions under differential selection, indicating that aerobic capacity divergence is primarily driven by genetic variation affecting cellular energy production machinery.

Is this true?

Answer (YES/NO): NO